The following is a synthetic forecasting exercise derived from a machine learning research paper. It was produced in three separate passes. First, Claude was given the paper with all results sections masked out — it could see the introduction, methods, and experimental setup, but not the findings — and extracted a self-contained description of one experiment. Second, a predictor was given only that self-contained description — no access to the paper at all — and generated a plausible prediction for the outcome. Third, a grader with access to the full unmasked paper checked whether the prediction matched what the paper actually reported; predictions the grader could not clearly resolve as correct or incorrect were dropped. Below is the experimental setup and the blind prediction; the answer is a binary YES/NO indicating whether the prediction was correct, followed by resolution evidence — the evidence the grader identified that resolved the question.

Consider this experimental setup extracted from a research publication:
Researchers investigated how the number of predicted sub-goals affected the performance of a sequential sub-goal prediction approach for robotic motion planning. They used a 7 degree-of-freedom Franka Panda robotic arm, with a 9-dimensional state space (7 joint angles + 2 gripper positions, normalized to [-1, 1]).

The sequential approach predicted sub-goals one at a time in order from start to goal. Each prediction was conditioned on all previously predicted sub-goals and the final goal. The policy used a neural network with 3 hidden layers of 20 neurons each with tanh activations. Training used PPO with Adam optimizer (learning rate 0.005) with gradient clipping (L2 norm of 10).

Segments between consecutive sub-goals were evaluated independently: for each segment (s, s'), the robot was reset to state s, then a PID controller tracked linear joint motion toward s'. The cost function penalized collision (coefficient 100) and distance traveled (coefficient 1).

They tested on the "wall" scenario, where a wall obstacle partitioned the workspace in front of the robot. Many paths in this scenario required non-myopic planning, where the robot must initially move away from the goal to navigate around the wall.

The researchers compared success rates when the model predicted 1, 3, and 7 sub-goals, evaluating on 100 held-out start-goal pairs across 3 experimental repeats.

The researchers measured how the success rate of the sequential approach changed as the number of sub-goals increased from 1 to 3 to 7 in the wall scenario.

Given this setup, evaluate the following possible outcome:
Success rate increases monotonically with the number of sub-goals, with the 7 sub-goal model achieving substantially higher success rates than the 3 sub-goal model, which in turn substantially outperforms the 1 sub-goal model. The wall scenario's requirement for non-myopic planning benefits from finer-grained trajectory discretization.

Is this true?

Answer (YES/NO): NO